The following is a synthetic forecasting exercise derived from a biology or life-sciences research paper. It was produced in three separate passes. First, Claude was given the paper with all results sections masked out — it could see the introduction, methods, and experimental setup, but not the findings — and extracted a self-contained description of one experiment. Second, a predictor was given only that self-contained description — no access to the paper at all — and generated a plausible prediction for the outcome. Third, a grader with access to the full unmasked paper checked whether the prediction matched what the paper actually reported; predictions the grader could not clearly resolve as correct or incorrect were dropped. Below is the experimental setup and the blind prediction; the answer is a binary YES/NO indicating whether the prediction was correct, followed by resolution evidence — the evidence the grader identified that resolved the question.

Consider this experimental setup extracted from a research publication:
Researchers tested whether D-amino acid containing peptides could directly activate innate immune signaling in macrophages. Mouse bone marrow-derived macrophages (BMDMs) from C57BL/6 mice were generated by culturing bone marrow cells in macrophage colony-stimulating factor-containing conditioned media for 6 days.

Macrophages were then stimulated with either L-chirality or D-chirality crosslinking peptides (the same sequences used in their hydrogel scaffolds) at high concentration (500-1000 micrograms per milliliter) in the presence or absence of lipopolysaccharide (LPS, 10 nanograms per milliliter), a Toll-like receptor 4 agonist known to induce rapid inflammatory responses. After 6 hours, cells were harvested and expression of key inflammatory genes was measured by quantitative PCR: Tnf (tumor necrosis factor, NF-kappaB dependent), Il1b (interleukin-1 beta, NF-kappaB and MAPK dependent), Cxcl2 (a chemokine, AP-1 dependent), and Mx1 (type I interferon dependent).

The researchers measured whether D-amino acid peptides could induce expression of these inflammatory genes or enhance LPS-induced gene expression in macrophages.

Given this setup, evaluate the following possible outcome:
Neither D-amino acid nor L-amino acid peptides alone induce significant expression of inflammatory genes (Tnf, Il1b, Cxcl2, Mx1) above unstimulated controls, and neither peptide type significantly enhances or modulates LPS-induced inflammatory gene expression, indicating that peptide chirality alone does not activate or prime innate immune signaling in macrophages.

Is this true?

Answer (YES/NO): YES